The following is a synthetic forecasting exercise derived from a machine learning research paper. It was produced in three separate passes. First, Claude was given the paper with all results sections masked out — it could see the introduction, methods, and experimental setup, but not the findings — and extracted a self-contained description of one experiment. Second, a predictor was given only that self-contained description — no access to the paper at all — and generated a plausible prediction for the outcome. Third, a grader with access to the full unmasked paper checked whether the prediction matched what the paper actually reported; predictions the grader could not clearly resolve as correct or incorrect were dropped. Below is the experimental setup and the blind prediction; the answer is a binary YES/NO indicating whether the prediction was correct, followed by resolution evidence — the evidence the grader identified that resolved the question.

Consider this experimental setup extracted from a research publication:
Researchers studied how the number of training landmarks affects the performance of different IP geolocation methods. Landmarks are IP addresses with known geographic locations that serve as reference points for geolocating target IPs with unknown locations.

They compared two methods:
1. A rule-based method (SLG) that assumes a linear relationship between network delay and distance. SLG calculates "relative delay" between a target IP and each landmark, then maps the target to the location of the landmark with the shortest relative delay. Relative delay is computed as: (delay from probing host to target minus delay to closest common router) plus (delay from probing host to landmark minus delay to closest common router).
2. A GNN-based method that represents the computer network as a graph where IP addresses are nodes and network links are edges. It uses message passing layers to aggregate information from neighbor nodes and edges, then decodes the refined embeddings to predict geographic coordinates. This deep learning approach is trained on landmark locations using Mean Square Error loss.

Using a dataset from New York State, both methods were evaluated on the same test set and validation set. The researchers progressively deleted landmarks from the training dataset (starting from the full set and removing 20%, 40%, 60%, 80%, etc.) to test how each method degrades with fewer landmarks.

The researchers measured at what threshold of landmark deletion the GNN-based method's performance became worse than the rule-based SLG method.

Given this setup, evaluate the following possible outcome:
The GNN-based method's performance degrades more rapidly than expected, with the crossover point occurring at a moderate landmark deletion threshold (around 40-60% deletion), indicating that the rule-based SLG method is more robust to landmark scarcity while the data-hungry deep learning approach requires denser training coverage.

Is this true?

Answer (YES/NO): NO